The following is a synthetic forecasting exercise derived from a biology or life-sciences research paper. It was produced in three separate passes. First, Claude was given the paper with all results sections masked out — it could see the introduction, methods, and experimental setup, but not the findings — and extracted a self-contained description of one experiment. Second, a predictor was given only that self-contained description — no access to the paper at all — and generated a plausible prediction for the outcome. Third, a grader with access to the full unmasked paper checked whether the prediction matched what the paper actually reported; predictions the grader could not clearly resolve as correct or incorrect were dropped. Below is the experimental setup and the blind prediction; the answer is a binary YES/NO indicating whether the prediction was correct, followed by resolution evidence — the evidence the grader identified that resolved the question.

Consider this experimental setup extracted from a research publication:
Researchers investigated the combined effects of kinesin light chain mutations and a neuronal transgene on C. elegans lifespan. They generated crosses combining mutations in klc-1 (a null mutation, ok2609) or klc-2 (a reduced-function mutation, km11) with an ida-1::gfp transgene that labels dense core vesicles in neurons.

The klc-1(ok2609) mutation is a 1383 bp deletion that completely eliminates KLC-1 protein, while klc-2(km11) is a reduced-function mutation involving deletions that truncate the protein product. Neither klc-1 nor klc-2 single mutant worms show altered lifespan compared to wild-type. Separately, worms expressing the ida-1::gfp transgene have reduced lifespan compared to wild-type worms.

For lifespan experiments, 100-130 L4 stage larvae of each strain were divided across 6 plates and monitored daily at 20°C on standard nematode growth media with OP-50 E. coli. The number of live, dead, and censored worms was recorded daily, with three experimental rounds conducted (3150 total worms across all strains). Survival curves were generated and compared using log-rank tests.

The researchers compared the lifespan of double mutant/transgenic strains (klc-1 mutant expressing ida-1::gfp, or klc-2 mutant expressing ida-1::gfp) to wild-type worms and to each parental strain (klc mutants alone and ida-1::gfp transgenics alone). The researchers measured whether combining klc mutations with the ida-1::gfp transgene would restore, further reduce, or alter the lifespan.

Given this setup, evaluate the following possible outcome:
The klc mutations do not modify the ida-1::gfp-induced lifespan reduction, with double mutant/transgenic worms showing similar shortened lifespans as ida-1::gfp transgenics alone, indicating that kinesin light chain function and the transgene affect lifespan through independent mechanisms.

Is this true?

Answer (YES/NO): NO